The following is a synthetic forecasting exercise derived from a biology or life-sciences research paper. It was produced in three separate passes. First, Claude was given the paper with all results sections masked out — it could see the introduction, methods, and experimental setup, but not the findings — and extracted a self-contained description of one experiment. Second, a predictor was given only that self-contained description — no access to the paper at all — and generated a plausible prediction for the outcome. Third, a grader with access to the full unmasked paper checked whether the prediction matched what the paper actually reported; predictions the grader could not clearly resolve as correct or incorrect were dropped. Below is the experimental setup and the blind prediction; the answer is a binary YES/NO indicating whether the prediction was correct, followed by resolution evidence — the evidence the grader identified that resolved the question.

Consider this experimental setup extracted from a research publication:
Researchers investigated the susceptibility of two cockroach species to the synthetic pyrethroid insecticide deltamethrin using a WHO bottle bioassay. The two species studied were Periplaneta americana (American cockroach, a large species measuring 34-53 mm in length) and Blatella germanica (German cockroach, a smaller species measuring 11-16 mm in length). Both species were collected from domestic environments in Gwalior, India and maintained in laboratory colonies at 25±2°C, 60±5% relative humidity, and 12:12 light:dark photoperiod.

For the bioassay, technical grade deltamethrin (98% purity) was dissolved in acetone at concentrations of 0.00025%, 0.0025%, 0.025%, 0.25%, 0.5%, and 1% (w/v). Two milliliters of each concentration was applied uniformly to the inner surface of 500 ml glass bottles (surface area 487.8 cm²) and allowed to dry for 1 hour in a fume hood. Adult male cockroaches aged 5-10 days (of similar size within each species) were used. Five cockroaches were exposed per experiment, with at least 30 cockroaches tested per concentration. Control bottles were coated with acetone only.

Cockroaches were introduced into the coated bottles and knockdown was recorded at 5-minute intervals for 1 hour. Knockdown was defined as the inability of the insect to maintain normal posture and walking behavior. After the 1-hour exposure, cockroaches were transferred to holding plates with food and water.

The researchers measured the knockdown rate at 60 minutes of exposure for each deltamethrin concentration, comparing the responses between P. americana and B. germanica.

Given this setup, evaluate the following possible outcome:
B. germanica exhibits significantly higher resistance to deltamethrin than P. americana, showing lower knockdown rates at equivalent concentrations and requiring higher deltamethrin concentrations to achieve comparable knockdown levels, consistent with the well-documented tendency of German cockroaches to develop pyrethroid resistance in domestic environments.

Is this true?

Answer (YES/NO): NO